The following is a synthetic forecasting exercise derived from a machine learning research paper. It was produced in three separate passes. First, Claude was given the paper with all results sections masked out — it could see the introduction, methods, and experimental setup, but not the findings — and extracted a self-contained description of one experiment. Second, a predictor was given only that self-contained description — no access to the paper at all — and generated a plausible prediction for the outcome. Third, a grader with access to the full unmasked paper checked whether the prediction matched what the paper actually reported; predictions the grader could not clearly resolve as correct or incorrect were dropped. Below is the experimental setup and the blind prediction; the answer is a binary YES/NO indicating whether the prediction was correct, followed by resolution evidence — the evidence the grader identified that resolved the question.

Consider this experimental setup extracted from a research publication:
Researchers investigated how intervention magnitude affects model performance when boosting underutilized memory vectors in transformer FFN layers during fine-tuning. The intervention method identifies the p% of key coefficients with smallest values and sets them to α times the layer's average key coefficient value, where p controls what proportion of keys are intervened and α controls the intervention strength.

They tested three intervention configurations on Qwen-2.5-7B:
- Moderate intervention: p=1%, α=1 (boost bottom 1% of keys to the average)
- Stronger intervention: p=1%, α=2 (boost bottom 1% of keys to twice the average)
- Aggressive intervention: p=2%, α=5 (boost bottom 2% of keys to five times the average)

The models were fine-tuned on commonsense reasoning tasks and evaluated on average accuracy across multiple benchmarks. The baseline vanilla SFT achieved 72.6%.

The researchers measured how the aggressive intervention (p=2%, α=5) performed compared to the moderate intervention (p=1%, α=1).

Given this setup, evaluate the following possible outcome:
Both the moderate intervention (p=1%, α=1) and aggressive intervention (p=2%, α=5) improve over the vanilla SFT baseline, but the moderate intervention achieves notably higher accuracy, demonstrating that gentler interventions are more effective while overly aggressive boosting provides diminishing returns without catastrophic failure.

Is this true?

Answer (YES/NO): YES